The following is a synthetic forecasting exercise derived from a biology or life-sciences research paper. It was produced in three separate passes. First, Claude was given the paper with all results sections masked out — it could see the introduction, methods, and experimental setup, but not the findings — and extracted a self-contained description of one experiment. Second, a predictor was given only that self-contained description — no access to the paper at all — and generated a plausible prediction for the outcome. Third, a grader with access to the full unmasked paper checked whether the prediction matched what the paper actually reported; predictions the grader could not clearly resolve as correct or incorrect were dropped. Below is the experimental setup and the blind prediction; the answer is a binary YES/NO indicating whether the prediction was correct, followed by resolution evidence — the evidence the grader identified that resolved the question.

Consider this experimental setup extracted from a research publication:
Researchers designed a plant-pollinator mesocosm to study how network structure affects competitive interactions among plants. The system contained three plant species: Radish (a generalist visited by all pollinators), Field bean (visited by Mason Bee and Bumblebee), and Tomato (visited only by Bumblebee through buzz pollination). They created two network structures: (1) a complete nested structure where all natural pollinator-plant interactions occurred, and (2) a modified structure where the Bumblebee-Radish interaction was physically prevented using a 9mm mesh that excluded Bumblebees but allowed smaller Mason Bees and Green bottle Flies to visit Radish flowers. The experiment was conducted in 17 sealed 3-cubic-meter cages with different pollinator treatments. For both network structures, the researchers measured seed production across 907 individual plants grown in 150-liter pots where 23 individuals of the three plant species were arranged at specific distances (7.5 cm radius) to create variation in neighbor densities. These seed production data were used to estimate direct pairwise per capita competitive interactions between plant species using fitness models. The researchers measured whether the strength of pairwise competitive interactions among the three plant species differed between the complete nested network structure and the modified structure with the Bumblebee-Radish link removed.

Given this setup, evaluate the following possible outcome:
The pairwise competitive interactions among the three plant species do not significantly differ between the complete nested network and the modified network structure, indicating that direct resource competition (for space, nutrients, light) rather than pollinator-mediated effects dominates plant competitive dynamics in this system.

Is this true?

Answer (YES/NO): NO